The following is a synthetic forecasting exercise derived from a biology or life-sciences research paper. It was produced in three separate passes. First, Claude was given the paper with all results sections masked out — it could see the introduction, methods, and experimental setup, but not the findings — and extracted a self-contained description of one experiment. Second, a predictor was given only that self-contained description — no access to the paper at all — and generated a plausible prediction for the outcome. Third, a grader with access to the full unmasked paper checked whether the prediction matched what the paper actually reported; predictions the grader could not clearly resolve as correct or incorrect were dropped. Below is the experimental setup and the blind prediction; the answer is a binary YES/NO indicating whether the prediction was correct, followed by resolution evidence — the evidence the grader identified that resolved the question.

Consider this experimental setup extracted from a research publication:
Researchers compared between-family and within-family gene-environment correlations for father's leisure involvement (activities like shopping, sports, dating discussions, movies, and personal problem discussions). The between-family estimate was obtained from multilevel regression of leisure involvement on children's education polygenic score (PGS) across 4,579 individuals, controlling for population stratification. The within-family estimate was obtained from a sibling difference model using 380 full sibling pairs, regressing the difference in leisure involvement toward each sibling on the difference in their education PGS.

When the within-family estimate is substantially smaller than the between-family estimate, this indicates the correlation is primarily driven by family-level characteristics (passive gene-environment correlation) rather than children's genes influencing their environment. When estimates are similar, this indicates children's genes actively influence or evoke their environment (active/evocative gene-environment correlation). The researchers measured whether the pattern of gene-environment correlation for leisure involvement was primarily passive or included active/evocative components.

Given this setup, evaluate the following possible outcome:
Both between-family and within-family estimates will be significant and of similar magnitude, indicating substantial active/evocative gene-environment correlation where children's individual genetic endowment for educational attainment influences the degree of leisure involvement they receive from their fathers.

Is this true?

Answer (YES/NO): NO